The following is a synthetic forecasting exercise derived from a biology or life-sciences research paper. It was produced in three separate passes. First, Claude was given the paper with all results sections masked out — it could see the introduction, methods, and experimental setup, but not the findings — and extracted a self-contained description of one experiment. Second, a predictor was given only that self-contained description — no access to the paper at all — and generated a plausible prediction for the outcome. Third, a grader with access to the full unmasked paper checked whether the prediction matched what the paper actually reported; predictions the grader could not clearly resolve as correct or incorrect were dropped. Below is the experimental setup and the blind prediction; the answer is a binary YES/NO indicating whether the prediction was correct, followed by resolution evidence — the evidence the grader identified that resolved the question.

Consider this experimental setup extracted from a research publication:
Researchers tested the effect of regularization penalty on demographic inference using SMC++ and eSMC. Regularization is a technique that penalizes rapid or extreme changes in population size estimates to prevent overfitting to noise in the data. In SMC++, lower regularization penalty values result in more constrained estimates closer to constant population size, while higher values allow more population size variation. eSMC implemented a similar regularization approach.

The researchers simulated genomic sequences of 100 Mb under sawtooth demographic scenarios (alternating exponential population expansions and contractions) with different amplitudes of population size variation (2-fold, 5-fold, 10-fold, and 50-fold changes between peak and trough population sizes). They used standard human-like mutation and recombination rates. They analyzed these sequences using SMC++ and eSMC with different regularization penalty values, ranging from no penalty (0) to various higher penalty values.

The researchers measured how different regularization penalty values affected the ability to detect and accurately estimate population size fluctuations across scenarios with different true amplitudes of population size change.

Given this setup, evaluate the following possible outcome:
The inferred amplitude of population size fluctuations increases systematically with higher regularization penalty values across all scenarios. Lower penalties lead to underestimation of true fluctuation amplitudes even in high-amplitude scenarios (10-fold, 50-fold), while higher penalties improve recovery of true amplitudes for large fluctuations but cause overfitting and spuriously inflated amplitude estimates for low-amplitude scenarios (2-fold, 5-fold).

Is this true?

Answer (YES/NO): NO